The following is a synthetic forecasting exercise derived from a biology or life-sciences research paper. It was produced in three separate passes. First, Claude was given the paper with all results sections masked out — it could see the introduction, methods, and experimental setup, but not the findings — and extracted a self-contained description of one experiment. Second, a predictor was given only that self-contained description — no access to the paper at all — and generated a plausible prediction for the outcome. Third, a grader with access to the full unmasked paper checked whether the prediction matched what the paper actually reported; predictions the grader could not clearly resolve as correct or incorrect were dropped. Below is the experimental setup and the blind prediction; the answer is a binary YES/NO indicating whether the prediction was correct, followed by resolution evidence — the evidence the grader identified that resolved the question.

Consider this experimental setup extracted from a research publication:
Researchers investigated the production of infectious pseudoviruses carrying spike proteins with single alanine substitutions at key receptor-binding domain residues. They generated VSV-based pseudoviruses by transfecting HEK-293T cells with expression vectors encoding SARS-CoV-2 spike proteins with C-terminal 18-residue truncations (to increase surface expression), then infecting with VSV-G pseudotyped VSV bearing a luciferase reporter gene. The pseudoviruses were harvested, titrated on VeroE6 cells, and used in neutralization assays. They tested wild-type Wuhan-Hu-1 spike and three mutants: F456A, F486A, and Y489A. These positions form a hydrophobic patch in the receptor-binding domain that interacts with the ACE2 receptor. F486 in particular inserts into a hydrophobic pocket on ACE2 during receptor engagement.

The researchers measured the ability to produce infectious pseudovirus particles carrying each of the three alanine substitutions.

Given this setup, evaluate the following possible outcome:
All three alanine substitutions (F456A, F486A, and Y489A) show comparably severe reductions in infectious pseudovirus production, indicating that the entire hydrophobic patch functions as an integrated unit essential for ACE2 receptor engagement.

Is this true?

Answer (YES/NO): NO